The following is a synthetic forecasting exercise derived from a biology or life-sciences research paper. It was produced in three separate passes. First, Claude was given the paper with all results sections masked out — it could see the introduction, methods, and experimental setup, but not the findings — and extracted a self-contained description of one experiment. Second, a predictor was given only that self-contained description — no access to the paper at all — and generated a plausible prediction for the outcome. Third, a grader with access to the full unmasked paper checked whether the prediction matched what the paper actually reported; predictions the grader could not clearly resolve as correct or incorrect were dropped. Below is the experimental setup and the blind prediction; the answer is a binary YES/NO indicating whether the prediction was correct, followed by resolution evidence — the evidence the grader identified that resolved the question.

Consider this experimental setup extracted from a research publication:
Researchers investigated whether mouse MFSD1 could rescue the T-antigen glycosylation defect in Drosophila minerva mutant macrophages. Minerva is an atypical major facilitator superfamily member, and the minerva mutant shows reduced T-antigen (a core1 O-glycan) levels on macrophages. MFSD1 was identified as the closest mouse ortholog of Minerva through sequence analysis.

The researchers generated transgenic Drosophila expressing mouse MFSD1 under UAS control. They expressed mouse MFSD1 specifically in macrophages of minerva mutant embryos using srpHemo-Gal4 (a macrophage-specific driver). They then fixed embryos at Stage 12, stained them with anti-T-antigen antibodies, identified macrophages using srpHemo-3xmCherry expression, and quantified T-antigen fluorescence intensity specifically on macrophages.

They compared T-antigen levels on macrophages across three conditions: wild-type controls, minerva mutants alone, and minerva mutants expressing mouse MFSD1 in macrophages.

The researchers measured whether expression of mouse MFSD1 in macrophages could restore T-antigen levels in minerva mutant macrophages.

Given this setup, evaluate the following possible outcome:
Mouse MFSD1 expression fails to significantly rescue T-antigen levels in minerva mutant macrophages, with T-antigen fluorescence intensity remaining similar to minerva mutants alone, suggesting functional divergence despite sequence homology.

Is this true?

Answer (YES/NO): NO